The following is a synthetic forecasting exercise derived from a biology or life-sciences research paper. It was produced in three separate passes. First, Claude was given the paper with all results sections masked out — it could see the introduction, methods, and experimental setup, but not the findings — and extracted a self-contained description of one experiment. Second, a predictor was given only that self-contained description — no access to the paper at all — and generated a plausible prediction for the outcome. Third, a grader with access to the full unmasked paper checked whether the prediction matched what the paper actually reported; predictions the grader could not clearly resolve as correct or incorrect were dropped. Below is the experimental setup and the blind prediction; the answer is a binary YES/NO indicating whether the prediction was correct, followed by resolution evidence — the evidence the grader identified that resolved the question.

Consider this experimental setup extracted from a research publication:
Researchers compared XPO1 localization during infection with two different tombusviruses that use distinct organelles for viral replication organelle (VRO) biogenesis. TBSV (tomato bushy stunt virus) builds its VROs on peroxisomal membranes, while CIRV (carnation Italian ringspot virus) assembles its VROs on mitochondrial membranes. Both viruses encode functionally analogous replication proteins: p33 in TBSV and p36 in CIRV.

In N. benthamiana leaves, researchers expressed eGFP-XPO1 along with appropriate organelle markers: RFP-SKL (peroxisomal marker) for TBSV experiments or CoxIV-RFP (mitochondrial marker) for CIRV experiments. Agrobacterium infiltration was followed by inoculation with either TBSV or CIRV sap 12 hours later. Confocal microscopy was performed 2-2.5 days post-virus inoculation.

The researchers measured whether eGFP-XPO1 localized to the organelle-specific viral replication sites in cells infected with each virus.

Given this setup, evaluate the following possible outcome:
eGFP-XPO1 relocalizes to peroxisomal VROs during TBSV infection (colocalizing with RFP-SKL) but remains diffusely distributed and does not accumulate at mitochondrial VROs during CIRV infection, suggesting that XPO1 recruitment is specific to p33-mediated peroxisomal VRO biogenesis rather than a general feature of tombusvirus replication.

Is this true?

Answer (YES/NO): NO